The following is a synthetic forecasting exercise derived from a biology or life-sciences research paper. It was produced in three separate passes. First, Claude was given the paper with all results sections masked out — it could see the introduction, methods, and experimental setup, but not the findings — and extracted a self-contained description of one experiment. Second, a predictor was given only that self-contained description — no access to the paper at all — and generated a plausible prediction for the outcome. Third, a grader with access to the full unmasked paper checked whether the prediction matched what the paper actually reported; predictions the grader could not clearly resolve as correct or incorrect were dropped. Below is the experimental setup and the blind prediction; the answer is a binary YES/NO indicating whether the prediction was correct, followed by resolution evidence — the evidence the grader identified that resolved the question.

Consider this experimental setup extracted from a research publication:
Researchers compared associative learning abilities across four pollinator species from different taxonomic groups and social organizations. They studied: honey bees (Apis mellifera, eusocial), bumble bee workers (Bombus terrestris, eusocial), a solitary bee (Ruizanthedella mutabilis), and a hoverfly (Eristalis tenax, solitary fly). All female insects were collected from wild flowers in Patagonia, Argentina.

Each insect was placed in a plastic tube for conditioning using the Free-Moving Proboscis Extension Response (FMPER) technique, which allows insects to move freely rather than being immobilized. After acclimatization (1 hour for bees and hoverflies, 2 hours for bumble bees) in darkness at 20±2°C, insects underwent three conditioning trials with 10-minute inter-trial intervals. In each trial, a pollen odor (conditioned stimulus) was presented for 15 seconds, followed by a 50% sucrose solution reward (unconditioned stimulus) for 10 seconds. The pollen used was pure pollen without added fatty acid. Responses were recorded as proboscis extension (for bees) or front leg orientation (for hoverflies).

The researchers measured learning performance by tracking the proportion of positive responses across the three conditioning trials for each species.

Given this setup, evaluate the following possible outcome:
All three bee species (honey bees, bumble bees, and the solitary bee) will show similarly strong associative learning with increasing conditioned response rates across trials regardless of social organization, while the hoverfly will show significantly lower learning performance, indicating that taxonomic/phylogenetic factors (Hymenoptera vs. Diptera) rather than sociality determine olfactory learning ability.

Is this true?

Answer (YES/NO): NO